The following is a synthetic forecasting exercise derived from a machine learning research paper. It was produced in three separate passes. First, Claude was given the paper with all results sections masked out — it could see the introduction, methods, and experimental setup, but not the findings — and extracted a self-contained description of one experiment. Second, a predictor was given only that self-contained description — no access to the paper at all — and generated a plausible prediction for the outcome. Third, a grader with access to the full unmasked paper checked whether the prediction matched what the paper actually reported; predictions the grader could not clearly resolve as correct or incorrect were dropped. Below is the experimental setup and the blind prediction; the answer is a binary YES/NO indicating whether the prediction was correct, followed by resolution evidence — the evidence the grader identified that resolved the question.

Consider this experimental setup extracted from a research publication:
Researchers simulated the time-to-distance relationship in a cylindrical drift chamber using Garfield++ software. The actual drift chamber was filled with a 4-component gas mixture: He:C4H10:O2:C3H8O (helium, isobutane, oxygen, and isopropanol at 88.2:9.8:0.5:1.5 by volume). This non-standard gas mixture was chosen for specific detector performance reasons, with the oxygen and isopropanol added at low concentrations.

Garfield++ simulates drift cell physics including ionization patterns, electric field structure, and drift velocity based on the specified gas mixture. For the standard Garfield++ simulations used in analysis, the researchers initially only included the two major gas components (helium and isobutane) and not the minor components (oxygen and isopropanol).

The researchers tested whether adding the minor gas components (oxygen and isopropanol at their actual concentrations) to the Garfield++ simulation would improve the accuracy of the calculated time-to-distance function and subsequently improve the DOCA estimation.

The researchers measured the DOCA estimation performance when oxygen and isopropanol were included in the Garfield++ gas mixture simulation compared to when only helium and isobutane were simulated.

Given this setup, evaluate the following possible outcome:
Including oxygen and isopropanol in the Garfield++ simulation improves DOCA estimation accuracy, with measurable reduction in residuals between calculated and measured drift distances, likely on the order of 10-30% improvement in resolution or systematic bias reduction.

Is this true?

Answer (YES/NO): NO